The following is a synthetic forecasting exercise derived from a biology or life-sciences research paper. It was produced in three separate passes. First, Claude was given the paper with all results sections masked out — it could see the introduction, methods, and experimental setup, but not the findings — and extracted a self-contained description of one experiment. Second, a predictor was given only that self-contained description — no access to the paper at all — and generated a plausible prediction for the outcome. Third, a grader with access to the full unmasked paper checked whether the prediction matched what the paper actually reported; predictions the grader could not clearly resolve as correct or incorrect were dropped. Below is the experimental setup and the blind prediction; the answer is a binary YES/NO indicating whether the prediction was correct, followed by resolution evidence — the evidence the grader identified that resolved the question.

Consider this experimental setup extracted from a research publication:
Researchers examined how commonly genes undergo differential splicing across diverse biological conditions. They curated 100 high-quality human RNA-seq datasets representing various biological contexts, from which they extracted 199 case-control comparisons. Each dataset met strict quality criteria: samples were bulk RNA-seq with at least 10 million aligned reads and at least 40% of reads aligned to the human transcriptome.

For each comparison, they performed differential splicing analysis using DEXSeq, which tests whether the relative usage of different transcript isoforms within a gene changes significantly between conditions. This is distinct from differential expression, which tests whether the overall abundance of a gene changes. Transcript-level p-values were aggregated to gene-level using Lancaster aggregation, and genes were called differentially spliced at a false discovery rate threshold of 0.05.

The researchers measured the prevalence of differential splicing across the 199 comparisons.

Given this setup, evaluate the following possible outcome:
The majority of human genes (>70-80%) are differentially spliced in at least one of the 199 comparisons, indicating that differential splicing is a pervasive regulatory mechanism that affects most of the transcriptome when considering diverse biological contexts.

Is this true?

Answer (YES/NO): YES